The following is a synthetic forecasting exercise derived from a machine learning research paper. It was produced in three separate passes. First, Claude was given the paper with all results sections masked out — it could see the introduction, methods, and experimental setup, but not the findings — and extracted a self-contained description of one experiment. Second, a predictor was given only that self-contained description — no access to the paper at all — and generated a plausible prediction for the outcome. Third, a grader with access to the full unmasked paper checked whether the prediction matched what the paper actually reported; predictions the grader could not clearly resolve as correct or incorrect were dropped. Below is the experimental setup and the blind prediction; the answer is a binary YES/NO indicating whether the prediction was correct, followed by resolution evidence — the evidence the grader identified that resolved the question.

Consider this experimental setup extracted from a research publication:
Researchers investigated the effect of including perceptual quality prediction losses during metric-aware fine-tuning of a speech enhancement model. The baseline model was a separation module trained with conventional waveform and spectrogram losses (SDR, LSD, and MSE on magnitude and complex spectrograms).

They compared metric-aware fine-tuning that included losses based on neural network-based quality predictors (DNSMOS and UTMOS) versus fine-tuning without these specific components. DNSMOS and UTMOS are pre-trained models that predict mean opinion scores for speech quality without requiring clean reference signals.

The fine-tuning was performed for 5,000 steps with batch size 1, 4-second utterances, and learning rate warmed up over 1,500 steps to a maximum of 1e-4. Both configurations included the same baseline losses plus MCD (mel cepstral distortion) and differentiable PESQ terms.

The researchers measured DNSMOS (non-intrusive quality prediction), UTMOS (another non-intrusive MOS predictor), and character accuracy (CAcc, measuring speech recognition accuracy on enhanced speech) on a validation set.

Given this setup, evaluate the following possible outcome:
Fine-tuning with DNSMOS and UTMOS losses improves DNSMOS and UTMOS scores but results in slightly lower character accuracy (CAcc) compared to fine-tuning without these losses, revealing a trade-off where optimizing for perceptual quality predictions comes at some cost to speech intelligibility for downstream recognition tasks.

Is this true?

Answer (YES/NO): YES